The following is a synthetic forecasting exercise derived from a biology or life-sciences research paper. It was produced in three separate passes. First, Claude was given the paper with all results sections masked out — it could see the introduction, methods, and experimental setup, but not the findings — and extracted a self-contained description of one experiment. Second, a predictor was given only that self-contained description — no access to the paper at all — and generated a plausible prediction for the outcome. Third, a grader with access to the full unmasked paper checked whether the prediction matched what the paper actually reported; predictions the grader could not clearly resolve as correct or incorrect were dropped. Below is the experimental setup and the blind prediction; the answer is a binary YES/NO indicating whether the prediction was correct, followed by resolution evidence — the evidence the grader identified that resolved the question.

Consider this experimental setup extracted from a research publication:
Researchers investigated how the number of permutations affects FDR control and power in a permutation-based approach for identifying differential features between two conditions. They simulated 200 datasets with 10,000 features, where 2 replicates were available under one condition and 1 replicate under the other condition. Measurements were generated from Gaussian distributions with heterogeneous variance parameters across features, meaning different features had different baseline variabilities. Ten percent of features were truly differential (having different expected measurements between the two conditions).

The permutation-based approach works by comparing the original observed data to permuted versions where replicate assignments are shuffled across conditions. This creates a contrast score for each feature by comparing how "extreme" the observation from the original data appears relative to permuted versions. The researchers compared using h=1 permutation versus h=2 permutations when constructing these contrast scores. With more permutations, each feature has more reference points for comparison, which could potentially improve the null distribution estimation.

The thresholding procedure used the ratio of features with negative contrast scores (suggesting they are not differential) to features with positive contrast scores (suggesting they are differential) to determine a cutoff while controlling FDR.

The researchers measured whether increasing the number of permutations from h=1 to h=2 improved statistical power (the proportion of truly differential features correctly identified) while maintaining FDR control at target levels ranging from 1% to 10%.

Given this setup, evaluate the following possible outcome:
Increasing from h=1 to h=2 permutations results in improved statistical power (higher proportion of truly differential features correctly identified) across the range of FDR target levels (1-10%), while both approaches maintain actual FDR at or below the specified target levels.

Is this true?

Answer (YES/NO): NO